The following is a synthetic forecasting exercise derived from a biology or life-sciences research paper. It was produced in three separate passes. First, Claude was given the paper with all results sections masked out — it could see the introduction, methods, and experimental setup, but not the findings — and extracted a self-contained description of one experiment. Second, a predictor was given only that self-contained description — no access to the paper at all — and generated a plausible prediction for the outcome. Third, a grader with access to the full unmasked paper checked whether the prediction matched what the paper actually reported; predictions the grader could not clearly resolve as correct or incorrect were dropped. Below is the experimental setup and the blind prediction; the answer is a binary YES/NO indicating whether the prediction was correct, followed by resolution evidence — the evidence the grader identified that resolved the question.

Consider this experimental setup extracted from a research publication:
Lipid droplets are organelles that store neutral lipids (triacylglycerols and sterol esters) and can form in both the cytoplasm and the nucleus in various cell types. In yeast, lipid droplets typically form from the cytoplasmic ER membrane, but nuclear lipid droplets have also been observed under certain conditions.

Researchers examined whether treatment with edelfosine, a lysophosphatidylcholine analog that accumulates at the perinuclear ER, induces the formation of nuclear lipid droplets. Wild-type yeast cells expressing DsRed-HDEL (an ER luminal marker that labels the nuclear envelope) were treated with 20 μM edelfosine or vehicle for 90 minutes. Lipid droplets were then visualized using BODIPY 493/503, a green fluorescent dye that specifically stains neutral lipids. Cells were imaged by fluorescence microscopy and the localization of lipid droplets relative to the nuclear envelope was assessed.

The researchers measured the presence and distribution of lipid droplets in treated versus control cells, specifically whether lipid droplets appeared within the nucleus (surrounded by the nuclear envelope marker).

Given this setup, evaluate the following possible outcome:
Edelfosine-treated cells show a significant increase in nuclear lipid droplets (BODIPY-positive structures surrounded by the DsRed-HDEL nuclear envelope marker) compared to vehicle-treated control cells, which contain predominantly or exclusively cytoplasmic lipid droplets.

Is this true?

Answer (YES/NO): YES